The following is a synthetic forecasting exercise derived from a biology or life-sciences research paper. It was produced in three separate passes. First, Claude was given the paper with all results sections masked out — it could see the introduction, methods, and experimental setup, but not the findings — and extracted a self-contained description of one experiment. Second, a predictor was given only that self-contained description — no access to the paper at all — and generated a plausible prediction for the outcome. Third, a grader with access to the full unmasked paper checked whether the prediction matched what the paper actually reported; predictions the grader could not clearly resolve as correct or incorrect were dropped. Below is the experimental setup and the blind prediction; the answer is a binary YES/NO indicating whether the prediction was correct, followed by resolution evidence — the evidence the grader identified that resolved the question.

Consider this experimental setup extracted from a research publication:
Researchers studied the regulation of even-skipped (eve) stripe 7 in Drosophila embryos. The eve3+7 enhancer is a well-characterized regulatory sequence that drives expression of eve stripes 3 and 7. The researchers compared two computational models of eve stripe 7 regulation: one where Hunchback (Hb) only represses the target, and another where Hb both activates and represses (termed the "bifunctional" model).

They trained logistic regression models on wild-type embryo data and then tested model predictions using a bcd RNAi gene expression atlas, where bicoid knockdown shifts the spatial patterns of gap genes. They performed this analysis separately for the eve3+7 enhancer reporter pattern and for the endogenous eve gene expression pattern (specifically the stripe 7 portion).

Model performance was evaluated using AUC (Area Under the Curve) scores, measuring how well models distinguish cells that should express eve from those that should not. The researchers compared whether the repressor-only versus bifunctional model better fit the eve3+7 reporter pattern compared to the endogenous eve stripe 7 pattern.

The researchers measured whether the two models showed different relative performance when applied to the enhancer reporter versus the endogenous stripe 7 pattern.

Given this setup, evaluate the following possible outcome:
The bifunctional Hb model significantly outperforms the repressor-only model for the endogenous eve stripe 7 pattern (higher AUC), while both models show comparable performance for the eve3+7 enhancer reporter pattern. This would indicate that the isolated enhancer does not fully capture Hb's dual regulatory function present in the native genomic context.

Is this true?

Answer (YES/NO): NO